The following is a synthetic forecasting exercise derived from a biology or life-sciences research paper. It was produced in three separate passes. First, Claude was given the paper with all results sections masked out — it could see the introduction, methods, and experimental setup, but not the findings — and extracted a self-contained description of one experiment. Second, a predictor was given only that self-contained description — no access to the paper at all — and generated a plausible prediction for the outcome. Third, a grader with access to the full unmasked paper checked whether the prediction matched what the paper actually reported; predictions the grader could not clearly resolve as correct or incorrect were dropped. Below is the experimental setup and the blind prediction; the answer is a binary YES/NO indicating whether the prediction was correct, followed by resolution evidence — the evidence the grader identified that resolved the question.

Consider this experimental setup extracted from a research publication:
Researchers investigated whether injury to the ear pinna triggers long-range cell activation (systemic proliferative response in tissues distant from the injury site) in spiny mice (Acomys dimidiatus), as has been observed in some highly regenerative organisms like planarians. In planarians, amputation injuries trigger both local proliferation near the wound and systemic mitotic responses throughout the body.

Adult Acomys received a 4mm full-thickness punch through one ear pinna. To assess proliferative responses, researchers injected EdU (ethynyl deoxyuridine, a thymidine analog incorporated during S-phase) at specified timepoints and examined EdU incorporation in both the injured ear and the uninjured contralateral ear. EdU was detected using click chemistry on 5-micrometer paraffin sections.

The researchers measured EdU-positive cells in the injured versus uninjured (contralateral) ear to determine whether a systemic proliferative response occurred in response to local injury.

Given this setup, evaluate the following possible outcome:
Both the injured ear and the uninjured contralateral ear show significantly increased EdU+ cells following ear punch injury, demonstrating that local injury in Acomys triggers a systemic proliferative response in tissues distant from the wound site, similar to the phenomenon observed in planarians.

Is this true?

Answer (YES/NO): NO